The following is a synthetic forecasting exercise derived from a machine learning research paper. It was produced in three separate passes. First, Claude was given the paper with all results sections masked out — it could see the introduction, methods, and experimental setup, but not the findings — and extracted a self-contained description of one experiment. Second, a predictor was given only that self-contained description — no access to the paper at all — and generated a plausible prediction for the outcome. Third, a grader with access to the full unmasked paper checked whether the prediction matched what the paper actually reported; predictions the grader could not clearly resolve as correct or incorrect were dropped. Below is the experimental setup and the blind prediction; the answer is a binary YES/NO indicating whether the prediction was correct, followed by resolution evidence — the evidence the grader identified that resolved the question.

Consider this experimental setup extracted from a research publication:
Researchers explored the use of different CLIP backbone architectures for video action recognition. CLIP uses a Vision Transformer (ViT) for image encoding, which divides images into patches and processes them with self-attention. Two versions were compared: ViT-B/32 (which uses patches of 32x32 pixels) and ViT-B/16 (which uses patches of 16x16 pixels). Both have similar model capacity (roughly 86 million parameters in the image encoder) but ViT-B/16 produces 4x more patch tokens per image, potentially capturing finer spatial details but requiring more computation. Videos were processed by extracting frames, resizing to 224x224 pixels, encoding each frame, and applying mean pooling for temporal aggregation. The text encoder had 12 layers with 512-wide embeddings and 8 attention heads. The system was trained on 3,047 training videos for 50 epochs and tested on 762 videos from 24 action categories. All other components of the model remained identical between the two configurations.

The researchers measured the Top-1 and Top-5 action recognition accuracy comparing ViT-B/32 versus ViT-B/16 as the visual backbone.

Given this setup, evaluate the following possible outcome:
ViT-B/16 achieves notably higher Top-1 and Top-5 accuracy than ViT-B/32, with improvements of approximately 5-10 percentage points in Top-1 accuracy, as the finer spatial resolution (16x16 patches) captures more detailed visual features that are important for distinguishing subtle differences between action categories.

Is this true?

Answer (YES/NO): NO